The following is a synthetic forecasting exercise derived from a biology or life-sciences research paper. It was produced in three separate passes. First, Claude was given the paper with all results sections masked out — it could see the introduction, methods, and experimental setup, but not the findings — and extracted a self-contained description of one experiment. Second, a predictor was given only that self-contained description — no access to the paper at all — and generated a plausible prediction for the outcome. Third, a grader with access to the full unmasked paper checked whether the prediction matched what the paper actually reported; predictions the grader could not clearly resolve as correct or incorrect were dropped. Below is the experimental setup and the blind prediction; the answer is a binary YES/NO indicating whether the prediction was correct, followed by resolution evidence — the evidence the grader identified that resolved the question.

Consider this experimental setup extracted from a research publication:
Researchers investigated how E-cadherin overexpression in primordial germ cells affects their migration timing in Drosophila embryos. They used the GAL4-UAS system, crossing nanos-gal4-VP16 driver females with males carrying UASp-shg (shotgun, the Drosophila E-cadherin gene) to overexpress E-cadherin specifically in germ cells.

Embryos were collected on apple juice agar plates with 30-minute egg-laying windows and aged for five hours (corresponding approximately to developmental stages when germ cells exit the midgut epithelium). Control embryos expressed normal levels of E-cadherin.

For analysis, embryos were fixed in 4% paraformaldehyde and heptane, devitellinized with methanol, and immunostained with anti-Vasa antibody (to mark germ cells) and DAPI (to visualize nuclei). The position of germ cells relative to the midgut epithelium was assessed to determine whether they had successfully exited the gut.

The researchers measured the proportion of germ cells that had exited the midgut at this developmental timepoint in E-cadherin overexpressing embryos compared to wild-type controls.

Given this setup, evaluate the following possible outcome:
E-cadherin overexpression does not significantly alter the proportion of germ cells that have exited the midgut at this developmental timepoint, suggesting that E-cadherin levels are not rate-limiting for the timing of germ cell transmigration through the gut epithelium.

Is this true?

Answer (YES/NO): NO